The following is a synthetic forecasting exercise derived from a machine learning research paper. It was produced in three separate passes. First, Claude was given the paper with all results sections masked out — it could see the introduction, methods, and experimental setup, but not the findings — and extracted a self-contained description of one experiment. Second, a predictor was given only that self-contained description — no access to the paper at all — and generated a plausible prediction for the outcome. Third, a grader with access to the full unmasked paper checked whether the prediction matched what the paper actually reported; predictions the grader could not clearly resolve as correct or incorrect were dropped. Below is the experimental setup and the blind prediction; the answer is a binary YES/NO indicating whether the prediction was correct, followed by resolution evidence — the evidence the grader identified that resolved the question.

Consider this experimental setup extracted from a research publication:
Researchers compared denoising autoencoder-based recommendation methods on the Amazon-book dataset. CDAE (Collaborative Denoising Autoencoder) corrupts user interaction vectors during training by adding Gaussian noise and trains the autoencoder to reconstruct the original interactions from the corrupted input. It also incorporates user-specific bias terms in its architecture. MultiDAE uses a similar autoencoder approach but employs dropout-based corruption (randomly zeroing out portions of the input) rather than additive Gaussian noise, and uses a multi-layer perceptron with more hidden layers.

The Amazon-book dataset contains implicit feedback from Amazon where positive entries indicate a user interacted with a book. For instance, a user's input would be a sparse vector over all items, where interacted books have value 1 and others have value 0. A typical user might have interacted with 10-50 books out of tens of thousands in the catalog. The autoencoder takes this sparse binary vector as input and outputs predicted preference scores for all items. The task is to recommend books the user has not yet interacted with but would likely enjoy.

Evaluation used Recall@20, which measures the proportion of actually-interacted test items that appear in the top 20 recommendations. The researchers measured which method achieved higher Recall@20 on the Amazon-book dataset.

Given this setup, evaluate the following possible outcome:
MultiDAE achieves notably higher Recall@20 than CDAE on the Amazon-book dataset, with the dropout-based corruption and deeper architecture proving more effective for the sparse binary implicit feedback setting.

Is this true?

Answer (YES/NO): YES